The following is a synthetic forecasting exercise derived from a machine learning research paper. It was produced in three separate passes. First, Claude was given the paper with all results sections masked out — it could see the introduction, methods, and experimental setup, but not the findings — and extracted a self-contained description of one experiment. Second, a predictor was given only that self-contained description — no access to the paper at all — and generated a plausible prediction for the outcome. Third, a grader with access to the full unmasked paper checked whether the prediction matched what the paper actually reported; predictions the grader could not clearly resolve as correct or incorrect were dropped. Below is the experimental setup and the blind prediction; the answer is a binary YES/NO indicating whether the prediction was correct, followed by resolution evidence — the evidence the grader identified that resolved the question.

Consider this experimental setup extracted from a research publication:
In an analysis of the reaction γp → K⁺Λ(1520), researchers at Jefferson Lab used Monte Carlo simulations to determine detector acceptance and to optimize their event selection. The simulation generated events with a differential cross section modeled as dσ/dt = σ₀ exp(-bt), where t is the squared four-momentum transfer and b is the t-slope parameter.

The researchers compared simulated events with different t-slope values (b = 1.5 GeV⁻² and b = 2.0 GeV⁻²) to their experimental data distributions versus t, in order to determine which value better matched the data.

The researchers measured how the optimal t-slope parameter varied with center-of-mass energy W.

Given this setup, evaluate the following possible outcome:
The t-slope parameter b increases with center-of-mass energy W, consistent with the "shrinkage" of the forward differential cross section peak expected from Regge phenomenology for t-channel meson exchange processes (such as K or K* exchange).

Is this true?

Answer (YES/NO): YES